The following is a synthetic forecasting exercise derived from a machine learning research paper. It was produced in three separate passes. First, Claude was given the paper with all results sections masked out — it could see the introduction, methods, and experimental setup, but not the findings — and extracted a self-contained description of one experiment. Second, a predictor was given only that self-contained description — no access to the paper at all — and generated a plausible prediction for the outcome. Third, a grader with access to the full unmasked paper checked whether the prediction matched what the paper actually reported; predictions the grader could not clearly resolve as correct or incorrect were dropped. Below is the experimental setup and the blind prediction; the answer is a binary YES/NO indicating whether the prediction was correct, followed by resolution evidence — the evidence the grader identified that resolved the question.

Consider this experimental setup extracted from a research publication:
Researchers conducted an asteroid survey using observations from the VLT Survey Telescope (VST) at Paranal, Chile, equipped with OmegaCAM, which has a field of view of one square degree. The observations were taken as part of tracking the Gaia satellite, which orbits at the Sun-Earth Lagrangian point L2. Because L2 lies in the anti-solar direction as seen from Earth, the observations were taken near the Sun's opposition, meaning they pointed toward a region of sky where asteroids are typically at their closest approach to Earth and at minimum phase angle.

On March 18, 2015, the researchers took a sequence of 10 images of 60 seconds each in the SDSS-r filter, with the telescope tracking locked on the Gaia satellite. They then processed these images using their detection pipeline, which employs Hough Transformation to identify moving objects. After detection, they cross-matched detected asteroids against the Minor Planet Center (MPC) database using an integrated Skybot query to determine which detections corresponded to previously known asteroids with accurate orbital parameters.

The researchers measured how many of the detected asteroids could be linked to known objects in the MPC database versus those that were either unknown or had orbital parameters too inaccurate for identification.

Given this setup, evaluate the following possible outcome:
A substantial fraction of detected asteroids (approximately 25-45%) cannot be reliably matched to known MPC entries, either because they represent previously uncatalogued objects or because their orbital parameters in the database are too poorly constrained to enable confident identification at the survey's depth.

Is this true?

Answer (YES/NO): YES